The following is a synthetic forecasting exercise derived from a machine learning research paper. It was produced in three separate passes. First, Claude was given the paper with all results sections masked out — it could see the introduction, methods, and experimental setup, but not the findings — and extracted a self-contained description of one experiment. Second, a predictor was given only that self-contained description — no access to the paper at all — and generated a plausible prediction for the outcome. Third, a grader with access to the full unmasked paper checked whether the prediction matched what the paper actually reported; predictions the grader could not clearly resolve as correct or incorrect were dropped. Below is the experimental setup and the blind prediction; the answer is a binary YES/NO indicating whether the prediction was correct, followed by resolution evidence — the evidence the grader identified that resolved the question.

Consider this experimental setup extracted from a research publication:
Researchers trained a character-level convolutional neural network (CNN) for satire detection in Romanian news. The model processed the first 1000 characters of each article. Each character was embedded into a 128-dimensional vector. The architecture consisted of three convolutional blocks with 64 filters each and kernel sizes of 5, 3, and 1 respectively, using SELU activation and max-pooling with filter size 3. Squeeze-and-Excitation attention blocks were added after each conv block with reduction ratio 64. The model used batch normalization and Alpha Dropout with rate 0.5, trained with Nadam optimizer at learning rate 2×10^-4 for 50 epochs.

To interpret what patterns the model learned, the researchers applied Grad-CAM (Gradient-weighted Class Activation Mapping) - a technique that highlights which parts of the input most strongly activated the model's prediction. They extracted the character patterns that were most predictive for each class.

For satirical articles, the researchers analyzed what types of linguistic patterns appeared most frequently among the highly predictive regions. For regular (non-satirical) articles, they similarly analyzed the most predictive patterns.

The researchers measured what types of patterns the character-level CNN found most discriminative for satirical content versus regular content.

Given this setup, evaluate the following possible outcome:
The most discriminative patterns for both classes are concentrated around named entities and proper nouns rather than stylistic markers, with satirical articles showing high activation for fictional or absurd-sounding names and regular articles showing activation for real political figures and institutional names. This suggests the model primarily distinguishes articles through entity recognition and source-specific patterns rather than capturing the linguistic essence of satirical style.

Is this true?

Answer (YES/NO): NO